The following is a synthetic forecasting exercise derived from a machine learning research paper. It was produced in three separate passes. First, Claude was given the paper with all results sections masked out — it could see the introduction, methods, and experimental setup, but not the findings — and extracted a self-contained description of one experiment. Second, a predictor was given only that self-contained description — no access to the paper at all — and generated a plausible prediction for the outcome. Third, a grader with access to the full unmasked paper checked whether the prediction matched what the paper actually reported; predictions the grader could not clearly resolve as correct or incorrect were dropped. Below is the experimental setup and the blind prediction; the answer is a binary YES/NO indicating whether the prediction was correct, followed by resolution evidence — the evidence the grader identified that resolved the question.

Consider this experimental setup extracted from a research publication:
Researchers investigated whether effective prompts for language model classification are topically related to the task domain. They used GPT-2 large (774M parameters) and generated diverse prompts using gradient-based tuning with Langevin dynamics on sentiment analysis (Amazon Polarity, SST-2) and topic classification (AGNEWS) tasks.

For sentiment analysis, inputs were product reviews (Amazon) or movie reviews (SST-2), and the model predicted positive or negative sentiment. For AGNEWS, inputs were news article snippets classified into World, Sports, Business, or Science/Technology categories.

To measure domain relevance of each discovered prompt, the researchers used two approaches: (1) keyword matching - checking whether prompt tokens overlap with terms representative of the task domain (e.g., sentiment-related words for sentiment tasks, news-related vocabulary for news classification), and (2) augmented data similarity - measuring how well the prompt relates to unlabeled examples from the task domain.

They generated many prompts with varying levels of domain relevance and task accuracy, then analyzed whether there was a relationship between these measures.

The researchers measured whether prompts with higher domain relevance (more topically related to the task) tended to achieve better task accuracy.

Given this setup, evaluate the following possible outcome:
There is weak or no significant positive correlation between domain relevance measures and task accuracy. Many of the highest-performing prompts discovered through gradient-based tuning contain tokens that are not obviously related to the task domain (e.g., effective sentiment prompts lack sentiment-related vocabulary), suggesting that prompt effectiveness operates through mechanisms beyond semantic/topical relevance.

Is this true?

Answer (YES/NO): NO